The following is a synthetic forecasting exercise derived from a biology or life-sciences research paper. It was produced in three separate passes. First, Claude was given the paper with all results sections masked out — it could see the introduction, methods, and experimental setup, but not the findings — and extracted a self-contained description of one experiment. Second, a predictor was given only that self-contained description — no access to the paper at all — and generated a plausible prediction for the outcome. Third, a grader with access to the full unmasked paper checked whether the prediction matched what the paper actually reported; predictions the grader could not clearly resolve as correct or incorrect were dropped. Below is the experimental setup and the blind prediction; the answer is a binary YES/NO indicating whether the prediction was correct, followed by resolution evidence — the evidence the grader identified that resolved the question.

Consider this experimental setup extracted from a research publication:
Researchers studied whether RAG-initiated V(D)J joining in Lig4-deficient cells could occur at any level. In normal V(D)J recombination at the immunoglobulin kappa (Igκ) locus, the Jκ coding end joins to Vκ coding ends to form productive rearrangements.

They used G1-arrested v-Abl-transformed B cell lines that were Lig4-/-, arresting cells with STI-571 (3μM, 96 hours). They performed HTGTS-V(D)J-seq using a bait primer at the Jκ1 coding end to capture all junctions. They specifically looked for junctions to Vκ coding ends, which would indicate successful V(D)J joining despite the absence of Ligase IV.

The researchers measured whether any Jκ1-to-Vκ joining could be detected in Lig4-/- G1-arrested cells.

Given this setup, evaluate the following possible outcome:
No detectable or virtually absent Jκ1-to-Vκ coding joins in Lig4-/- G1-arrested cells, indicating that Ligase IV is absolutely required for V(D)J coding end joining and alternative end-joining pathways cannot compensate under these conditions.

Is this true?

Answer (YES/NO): YES